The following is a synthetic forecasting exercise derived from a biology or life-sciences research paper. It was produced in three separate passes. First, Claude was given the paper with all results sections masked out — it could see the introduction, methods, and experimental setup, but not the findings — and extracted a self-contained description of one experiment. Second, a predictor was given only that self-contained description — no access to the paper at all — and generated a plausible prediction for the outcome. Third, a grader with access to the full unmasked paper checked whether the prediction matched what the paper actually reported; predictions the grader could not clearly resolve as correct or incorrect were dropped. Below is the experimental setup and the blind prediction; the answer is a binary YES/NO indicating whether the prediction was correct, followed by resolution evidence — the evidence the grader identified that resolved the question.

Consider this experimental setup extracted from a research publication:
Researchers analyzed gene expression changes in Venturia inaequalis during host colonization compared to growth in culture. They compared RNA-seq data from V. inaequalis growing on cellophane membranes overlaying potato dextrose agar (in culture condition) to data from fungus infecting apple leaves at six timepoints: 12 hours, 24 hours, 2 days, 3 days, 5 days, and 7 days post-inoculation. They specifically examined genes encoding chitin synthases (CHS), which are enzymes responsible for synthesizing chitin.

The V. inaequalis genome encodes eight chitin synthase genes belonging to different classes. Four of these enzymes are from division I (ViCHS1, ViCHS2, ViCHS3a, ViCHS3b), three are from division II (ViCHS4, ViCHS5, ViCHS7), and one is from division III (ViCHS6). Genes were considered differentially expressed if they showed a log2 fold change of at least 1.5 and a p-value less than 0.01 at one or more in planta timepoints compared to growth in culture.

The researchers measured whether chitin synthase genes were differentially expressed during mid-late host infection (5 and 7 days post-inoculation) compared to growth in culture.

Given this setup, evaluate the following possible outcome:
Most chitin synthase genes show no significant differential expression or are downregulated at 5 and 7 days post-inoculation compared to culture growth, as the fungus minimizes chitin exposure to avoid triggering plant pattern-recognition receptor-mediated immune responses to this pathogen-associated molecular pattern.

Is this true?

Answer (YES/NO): YES